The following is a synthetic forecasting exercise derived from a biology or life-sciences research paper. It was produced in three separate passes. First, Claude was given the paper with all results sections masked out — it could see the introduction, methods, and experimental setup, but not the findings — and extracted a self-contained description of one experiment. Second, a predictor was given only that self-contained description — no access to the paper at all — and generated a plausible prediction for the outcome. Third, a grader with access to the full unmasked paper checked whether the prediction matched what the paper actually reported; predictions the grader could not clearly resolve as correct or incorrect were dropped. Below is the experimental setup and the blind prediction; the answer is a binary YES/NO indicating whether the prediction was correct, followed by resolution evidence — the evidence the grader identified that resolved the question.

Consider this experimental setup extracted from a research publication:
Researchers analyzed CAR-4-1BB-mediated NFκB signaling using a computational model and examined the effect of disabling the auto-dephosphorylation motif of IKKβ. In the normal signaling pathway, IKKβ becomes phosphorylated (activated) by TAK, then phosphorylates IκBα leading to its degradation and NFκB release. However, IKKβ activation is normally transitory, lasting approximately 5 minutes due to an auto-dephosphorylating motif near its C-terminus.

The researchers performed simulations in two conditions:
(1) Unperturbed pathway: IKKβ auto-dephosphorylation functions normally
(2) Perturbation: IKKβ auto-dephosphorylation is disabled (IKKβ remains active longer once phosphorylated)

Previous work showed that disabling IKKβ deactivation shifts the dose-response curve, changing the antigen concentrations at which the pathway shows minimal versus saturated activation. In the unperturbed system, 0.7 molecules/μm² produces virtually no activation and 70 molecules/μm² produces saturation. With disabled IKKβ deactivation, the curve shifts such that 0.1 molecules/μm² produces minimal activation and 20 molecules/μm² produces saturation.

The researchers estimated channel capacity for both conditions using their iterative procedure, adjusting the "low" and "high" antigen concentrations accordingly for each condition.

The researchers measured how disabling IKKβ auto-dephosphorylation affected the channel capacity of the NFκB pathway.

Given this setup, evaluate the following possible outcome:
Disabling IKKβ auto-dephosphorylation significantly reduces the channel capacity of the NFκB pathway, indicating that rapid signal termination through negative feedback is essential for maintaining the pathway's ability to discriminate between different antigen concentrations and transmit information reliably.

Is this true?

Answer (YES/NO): NO